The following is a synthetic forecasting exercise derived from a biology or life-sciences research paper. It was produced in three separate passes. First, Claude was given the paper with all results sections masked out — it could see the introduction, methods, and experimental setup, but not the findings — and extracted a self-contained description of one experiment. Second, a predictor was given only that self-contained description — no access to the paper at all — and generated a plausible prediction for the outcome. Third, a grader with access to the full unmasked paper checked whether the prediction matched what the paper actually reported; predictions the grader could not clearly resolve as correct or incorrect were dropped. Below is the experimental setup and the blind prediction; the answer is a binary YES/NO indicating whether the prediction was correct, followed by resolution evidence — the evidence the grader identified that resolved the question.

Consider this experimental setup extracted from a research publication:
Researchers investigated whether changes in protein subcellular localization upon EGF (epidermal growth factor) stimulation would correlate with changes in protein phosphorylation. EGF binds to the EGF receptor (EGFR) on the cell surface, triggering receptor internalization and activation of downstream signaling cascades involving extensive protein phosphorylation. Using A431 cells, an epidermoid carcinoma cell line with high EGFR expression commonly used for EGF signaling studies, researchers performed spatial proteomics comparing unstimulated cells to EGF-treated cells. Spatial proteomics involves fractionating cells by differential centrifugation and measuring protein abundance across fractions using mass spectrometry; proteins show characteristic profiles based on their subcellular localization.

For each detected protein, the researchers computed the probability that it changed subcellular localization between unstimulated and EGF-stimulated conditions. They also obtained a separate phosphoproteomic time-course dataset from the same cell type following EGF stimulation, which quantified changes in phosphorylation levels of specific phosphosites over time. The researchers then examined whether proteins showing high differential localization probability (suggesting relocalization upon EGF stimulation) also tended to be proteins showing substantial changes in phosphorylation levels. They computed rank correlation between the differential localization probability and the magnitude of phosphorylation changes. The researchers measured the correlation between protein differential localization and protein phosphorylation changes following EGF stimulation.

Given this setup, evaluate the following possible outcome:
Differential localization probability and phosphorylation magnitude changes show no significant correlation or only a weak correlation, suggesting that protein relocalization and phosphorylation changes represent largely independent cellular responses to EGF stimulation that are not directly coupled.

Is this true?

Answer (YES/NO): NO